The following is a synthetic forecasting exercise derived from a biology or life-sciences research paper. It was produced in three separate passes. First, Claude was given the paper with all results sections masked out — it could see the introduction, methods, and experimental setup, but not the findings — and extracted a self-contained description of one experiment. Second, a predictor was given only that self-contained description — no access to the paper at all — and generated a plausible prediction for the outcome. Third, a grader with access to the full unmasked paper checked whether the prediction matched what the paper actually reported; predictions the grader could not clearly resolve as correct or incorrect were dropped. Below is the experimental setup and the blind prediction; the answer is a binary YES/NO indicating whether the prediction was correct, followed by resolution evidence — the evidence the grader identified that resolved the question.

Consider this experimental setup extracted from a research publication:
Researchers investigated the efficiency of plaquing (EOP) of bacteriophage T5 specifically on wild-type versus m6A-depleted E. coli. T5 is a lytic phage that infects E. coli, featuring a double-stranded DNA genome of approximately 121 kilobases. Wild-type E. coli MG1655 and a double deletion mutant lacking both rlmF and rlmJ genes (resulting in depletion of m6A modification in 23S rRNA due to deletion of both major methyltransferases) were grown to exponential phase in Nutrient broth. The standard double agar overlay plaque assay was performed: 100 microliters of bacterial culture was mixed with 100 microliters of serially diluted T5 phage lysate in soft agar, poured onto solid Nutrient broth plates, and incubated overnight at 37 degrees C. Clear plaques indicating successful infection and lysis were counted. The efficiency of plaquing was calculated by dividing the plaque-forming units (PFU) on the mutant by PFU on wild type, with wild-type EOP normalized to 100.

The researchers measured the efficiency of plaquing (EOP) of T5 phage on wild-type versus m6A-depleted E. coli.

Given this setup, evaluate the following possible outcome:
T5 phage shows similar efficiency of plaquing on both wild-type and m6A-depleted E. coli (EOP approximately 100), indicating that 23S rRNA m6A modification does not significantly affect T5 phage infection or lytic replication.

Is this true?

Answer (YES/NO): NO